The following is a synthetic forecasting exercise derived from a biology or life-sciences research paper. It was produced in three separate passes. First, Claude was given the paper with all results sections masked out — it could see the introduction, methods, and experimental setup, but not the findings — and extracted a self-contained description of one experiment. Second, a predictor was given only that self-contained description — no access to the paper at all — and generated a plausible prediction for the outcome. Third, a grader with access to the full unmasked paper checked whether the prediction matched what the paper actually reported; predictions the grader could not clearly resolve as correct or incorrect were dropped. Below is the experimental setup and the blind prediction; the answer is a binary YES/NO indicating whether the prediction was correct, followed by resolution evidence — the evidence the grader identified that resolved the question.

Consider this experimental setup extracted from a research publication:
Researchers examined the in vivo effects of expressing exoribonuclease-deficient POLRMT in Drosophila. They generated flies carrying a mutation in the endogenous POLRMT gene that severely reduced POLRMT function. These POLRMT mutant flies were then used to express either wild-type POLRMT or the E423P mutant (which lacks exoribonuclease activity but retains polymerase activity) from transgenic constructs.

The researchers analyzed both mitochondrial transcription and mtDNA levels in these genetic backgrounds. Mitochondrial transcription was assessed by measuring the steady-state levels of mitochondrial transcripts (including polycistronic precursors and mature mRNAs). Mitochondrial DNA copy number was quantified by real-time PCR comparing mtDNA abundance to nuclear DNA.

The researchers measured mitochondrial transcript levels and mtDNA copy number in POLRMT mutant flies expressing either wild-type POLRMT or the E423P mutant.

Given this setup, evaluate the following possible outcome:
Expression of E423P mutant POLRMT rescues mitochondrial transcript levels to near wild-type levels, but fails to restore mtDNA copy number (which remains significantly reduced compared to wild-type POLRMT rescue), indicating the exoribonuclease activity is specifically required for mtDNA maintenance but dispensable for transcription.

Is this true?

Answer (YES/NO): NO